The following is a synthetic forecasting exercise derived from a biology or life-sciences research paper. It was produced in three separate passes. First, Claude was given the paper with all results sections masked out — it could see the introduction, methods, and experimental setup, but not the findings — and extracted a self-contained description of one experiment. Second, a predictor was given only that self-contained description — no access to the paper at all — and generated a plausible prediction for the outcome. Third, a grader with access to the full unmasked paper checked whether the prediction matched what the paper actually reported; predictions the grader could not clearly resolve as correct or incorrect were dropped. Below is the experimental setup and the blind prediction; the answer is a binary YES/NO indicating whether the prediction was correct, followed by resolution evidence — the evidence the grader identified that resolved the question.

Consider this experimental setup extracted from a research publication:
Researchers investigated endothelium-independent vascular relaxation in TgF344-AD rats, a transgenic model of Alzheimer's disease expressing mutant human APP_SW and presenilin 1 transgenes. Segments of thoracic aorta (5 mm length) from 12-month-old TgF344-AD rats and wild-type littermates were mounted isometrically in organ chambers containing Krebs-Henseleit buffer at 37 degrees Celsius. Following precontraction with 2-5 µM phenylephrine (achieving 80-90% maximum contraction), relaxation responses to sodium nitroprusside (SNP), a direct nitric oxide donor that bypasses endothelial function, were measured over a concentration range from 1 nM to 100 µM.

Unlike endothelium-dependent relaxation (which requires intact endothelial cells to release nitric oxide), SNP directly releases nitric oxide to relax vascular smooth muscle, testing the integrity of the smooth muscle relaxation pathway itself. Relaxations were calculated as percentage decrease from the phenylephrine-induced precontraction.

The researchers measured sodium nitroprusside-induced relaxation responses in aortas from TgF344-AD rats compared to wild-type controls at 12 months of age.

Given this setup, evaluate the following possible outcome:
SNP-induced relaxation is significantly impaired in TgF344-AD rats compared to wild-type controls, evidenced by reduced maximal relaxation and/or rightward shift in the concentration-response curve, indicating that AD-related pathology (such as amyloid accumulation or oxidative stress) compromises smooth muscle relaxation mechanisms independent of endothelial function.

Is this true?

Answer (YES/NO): NO